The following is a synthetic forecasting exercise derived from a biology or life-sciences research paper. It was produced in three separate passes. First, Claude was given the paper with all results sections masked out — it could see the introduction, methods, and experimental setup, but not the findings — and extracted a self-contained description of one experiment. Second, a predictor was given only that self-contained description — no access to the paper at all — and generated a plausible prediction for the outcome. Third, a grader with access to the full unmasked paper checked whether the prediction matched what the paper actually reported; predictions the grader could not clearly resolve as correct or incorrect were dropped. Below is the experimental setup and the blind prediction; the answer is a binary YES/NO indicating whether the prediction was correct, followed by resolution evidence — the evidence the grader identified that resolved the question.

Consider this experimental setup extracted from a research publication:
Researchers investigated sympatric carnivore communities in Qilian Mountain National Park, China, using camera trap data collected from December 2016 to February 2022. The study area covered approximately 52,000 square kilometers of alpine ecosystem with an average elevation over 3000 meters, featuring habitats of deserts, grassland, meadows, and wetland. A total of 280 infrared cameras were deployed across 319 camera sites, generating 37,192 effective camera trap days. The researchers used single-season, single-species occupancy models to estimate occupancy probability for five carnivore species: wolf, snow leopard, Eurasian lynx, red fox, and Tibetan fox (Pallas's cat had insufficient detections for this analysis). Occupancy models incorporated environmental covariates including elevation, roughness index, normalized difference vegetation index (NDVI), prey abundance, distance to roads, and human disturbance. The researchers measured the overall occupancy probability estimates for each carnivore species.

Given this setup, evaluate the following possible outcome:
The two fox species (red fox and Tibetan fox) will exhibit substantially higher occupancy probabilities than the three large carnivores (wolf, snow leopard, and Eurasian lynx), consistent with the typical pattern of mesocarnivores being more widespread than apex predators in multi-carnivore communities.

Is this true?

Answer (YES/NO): NO